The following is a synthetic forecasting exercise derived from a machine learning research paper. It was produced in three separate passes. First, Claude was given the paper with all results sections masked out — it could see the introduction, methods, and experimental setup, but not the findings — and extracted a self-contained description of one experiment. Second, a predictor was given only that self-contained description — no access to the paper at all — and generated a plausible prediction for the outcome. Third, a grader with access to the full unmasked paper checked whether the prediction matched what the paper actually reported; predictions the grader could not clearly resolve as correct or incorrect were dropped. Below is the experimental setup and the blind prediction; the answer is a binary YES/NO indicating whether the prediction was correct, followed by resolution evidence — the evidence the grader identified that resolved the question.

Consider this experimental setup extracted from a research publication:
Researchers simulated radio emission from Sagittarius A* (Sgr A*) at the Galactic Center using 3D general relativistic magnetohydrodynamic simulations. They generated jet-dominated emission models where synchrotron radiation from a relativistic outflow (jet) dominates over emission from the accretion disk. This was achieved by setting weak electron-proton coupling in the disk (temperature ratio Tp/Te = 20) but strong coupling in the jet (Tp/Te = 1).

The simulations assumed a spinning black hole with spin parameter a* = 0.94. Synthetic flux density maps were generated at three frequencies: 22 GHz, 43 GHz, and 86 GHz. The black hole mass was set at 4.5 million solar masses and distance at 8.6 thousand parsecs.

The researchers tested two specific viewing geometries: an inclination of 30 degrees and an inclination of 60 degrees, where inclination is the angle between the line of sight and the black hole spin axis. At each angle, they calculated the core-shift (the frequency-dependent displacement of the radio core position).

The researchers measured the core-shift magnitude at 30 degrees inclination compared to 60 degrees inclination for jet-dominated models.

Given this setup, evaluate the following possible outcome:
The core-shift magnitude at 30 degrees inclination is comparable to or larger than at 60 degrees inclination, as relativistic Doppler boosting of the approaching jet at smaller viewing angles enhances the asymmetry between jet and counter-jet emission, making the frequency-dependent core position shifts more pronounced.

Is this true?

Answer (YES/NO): YES